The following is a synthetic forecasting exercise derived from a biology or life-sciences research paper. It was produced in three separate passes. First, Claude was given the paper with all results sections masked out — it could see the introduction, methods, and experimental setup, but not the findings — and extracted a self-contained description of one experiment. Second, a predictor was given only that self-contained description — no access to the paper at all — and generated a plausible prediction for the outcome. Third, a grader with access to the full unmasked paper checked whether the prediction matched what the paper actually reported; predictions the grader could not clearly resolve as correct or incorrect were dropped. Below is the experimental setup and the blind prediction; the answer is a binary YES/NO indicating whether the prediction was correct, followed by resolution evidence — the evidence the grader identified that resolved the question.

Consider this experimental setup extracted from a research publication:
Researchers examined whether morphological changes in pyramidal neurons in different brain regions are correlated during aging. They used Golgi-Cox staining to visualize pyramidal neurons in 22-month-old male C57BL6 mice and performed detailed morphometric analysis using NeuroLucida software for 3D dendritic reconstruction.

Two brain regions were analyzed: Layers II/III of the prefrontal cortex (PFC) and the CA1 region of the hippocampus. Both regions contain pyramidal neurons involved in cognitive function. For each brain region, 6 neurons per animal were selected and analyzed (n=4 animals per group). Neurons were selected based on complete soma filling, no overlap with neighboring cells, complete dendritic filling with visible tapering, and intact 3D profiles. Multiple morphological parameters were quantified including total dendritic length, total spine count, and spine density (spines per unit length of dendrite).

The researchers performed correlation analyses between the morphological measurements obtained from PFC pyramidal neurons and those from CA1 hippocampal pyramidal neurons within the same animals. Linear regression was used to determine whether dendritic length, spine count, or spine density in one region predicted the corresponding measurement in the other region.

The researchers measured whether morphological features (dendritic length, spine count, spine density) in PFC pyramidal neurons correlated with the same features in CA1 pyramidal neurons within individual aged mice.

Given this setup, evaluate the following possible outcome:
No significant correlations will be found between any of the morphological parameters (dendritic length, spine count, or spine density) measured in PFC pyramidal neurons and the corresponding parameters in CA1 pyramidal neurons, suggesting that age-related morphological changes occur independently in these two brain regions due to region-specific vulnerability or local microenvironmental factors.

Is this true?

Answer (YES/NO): NO